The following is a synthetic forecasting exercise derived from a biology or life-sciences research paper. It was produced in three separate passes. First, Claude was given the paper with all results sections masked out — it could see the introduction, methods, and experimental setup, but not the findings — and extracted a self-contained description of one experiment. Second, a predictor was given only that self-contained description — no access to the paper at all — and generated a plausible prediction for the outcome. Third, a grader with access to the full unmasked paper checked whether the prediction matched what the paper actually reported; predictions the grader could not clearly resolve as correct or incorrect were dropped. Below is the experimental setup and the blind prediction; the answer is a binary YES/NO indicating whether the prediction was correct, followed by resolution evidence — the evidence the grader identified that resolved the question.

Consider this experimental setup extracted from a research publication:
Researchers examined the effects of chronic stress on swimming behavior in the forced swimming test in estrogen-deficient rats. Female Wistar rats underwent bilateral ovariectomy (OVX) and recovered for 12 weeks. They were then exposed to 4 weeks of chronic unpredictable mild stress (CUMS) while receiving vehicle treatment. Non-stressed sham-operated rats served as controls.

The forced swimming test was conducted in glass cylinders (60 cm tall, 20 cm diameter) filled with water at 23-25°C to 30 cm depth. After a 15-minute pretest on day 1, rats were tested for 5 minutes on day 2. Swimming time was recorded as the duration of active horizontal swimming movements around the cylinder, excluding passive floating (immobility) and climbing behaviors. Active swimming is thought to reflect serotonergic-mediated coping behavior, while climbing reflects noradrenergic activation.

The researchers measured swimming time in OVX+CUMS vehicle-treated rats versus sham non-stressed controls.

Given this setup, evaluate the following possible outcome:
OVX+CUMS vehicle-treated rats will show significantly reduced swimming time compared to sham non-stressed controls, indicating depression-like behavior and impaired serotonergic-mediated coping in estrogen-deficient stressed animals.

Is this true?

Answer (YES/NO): YES